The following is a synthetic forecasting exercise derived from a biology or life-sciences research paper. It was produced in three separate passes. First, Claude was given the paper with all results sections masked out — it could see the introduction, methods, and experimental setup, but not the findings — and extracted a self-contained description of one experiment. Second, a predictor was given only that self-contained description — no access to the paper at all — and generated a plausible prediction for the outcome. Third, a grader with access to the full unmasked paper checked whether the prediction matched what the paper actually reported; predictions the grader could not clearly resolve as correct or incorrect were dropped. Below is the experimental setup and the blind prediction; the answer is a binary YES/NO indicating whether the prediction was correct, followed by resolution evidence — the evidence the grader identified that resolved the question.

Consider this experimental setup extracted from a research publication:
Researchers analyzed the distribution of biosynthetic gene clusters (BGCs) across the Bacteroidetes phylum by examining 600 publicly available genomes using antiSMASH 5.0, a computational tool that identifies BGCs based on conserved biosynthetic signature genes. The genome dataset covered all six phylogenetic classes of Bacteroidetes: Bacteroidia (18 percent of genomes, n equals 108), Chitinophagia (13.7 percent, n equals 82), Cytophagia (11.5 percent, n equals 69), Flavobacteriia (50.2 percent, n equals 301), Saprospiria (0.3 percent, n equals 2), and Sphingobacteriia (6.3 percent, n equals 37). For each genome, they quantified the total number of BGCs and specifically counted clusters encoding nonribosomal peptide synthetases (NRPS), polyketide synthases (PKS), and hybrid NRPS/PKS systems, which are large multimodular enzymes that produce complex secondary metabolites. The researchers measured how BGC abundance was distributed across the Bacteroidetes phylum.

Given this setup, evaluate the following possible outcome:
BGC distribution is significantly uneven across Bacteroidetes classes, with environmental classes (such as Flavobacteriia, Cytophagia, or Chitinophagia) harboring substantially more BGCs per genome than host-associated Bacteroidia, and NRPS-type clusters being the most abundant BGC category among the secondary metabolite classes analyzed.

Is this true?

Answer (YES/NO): NO